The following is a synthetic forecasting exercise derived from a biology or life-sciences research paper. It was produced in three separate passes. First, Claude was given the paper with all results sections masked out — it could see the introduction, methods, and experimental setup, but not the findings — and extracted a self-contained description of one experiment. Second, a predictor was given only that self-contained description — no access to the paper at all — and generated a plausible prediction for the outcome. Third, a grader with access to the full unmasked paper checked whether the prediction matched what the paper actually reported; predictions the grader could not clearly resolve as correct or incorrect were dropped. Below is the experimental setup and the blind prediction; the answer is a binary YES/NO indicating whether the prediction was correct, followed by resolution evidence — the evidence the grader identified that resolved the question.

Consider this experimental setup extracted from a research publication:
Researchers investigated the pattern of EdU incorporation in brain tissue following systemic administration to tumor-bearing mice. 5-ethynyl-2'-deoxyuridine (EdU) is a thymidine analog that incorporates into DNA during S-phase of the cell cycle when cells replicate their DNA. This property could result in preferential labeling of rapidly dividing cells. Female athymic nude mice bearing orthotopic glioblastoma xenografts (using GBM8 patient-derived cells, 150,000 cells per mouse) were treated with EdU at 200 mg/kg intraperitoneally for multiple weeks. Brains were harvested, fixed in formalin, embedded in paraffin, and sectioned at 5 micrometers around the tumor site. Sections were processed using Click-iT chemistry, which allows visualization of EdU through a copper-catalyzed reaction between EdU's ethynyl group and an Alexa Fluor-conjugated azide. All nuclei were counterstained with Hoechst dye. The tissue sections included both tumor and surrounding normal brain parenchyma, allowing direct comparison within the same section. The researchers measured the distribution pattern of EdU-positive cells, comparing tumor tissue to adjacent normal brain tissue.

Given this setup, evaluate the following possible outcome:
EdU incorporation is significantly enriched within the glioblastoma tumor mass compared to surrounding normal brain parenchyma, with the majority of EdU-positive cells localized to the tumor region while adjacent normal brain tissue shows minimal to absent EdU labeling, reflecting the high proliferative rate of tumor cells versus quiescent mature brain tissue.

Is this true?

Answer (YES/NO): YES